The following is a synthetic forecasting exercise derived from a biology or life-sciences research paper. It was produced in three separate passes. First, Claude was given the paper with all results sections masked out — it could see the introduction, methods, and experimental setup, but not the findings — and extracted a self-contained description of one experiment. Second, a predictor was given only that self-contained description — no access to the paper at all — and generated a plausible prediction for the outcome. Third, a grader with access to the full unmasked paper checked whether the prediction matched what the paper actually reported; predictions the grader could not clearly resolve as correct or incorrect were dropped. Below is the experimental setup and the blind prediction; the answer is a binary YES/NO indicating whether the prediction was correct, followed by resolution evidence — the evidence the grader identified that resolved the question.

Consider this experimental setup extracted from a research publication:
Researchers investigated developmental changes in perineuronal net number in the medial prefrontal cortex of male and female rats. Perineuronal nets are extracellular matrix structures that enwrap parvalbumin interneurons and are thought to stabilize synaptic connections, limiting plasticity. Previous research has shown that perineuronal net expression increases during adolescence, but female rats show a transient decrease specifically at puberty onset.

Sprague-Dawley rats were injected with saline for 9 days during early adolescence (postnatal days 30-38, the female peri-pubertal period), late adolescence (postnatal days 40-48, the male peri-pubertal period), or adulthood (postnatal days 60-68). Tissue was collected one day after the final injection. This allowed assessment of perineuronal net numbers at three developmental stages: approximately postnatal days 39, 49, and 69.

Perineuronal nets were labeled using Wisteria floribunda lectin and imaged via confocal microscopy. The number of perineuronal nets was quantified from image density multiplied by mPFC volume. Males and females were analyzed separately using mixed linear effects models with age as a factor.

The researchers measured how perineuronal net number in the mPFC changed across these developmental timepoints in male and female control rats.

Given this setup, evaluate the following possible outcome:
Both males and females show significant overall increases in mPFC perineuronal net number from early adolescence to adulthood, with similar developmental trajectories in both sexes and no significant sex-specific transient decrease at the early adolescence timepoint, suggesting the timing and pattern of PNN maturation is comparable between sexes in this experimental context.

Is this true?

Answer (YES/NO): NO